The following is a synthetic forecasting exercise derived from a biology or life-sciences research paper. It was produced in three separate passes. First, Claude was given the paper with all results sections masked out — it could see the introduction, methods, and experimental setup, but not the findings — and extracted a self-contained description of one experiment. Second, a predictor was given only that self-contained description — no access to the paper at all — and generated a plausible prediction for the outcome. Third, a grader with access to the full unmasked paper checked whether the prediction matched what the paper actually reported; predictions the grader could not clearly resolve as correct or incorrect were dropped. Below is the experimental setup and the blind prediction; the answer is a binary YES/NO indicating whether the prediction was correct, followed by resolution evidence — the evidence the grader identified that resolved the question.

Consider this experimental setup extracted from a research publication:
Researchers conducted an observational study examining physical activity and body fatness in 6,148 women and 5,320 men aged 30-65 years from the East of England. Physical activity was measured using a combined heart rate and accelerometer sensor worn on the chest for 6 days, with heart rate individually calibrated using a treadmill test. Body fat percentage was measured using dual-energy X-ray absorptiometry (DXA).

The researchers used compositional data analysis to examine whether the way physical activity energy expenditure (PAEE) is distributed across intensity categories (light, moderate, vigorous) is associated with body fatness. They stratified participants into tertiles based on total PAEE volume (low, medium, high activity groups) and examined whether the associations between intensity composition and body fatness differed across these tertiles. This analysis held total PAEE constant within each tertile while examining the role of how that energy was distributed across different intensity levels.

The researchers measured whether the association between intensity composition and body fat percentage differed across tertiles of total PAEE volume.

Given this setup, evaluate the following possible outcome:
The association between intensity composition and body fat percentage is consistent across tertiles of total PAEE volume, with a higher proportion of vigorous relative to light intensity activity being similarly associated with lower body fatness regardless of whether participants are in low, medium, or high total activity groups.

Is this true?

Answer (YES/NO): YES